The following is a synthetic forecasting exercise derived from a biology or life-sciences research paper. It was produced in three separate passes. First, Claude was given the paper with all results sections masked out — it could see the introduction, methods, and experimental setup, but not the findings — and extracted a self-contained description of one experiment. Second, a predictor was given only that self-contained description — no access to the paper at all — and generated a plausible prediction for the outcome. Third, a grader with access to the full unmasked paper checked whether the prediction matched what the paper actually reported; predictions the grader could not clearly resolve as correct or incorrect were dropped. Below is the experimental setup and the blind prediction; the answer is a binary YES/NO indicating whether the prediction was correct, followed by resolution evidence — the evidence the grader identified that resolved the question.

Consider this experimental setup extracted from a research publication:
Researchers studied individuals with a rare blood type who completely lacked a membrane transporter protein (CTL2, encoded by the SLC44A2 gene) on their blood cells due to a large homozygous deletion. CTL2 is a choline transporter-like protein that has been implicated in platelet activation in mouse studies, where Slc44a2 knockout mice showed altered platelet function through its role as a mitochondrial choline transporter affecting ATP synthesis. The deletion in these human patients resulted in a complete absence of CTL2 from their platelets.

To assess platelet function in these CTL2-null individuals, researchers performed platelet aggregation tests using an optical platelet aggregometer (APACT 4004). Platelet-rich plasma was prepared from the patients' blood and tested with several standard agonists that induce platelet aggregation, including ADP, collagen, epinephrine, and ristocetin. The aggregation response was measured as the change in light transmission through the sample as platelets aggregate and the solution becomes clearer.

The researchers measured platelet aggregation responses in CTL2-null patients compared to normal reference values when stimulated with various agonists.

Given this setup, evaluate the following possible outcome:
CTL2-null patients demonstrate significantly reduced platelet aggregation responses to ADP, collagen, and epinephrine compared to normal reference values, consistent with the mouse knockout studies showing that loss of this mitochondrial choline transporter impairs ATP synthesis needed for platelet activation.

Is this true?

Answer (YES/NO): NO